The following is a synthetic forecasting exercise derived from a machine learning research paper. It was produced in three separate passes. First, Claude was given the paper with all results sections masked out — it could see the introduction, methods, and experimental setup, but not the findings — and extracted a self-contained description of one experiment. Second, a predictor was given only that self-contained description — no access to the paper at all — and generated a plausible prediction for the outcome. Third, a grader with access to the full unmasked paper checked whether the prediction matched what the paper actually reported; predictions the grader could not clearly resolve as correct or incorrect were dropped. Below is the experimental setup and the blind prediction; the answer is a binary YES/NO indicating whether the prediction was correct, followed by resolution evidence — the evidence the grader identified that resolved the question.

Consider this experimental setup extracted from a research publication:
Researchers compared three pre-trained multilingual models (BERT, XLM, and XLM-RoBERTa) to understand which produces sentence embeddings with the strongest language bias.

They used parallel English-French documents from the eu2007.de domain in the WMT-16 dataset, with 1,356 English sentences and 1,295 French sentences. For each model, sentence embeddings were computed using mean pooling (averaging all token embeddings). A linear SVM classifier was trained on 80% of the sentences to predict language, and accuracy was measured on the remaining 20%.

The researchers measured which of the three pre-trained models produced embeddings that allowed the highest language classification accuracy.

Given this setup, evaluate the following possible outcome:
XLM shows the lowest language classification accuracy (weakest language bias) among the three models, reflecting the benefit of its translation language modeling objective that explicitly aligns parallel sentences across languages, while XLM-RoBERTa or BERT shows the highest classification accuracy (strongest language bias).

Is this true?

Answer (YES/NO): NO